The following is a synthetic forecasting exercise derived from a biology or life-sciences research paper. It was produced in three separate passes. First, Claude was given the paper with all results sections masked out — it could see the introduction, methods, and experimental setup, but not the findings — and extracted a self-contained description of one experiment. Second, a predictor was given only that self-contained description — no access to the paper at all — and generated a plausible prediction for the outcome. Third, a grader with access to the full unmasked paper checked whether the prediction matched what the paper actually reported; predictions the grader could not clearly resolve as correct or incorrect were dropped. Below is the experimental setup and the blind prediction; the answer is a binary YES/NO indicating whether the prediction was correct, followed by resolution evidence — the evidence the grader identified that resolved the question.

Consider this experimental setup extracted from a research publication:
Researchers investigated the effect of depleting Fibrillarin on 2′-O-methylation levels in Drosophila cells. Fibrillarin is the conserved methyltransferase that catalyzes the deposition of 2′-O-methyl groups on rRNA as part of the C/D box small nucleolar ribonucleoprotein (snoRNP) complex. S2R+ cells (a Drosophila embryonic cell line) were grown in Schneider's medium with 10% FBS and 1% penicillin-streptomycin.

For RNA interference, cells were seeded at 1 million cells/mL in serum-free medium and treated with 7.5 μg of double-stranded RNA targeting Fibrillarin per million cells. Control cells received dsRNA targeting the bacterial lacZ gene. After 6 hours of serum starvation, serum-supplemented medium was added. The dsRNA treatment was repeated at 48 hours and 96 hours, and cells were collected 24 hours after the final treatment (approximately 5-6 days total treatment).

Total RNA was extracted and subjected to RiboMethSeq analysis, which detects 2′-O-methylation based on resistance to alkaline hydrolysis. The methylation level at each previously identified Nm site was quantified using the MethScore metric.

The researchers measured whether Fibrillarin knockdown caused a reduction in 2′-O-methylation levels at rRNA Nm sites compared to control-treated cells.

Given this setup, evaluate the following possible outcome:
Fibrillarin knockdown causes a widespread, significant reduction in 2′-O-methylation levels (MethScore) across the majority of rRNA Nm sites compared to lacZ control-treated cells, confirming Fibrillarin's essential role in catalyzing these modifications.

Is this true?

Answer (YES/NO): NO